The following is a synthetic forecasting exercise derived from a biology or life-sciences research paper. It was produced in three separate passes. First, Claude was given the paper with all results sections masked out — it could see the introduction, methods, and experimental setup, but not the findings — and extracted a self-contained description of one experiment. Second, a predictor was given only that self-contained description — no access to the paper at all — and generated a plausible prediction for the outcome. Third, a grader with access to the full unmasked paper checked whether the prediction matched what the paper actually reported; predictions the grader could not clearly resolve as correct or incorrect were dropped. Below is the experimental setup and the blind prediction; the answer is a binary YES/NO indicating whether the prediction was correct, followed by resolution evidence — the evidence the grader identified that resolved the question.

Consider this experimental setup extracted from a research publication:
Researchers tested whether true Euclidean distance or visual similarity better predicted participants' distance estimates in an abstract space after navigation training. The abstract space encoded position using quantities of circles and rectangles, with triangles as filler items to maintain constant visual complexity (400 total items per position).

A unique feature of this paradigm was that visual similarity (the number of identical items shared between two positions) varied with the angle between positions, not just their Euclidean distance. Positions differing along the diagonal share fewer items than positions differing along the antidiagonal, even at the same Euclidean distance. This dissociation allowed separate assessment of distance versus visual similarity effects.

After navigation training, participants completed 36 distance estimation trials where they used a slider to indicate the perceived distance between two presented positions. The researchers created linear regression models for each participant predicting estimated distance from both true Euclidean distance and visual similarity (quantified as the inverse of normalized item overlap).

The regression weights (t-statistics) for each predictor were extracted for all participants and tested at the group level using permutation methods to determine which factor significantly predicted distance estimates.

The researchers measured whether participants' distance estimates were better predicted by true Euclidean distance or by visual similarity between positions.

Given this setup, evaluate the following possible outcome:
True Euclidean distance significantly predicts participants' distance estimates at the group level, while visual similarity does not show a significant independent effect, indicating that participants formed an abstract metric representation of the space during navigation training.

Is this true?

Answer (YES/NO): NO